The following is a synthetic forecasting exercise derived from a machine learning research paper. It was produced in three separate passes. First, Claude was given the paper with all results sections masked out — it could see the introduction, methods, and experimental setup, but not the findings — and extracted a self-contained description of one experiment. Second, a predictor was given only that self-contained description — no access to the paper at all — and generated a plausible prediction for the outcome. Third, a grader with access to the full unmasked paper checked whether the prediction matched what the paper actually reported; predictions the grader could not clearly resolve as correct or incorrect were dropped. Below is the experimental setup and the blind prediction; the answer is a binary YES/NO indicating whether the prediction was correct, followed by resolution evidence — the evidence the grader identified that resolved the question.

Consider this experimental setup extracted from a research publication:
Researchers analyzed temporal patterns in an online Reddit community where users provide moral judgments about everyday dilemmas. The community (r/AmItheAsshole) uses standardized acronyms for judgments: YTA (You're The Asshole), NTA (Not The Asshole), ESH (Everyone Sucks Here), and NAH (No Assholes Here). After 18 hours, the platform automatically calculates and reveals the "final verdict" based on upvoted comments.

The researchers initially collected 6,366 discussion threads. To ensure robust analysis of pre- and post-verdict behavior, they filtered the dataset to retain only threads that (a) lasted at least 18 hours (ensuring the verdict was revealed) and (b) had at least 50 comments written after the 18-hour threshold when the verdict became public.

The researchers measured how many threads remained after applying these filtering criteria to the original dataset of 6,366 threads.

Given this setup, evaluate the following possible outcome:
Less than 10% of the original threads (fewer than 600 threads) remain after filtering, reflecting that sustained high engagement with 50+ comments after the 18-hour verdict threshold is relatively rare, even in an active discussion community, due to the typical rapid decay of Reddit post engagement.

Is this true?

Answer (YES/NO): NO